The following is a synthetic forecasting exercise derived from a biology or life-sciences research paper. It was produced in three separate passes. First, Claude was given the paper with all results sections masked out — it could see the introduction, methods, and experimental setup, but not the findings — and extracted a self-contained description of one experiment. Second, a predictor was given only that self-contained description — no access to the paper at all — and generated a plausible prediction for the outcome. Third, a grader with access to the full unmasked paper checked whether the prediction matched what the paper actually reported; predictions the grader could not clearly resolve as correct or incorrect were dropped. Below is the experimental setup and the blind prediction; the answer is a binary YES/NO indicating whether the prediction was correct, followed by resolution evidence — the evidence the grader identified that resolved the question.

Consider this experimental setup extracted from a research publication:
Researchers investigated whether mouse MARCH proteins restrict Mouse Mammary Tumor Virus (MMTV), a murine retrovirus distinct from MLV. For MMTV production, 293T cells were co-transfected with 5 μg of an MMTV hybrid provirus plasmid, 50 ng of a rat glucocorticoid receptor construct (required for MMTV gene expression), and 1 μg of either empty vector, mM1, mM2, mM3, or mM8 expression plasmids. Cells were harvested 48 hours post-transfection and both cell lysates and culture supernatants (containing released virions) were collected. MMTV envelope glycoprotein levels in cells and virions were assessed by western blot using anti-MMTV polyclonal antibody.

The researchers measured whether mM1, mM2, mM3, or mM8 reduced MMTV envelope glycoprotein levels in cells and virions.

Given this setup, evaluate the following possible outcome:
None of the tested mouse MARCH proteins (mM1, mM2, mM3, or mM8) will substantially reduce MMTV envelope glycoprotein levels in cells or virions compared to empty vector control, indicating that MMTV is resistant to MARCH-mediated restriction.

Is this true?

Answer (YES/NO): NO